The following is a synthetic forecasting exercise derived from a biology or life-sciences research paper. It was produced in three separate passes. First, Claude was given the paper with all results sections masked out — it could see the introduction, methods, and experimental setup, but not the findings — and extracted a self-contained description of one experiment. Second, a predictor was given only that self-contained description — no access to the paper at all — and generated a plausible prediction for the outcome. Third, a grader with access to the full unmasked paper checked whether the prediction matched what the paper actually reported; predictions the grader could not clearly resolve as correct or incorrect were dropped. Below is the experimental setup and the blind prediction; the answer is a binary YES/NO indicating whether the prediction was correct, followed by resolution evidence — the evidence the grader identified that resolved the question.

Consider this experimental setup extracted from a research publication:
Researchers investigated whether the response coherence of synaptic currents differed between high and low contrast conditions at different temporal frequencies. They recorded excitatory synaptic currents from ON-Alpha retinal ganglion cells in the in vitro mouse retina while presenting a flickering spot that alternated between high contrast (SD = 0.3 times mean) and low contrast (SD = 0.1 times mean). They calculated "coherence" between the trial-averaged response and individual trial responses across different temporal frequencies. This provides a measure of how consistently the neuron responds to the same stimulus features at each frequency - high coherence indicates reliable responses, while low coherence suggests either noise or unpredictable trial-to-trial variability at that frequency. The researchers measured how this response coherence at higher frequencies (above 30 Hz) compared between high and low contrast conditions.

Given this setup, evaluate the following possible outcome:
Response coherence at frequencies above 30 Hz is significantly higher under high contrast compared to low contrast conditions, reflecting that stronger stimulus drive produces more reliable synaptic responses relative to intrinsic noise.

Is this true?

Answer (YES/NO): YES